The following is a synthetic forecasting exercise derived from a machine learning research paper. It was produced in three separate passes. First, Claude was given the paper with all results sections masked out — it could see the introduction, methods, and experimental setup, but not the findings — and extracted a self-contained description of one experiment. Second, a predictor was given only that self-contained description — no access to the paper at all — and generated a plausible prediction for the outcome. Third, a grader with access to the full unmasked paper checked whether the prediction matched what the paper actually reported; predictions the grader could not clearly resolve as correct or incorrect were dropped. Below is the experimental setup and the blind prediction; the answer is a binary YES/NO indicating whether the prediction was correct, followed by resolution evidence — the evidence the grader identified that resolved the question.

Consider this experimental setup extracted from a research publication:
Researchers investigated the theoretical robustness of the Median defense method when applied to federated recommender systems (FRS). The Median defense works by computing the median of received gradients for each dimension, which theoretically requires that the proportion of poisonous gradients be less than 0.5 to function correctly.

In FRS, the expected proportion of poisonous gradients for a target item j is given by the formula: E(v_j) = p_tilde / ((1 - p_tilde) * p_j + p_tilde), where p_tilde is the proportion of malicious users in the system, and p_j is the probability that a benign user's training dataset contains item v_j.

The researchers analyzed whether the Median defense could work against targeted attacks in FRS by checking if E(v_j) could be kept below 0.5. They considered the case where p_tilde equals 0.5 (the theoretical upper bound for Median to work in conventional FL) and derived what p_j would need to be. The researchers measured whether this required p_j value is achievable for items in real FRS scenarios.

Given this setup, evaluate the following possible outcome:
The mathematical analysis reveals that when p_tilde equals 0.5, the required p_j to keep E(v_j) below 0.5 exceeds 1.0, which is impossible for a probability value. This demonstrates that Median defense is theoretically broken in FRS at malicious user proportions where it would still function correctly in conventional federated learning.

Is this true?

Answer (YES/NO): YES